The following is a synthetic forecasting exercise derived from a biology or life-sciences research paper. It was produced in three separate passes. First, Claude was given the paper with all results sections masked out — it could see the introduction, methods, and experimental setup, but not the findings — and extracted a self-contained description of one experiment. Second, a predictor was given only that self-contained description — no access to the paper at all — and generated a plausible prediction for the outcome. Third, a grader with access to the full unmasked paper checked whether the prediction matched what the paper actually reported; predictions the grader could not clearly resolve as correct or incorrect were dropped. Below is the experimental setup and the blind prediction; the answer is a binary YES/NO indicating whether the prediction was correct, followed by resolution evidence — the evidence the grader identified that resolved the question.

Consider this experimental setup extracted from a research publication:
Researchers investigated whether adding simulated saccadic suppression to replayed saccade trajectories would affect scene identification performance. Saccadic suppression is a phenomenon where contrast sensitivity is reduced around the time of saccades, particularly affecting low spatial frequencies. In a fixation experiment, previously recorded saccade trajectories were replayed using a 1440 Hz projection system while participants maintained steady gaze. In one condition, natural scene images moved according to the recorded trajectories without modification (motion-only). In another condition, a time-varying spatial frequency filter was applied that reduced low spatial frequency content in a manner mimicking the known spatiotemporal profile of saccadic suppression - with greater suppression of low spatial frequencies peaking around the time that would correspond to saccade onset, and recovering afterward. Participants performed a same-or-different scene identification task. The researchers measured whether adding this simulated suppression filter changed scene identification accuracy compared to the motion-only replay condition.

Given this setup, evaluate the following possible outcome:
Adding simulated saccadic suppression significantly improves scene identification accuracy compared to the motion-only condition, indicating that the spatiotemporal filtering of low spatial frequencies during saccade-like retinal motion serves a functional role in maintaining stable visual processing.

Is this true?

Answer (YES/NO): NO